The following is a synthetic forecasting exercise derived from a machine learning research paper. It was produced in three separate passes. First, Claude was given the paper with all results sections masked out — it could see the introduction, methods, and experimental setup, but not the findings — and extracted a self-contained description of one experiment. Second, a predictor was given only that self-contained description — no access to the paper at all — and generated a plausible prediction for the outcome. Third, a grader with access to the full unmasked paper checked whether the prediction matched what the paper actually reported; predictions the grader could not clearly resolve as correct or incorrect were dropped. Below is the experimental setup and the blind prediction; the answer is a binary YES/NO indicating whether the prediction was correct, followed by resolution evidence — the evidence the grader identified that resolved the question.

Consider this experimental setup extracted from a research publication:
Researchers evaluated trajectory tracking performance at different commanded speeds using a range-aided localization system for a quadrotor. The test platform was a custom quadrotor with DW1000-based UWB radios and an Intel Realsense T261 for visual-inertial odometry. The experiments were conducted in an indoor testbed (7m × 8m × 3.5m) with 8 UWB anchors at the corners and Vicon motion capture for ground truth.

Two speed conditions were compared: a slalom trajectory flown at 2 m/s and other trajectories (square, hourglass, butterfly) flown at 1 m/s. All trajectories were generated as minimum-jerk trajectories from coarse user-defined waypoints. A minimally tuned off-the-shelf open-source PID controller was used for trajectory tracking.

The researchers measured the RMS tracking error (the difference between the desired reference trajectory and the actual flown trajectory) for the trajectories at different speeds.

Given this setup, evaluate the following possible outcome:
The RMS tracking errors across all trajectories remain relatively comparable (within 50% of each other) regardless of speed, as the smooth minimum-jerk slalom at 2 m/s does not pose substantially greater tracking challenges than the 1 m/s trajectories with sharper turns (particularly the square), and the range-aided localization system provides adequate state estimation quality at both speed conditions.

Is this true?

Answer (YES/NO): NO